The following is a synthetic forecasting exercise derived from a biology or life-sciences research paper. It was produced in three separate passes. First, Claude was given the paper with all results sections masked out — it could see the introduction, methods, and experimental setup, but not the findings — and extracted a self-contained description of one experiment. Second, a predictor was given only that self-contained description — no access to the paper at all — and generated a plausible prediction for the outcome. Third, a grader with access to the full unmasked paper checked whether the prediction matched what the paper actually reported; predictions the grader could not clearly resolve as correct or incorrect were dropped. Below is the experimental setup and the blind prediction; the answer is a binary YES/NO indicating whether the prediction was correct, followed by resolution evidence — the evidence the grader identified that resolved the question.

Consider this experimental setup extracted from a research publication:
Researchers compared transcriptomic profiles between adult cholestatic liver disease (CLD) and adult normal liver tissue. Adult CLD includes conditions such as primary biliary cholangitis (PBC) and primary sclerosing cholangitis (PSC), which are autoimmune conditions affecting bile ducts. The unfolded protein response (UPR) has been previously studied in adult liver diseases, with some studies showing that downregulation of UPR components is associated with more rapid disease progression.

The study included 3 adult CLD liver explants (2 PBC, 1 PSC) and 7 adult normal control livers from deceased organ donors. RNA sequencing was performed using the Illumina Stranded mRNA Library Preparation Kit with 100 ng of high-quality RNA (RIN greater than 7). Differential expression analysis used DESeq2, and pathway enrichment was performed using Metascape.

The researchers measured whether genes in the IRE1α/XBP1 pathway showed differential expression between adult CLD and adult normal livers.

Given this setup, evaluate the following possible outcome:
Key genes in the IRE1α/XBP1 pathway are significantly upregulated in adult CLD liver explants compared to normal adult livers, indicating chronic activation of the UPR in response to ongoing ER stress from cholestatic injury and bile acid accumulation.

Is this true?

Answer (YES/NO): NO